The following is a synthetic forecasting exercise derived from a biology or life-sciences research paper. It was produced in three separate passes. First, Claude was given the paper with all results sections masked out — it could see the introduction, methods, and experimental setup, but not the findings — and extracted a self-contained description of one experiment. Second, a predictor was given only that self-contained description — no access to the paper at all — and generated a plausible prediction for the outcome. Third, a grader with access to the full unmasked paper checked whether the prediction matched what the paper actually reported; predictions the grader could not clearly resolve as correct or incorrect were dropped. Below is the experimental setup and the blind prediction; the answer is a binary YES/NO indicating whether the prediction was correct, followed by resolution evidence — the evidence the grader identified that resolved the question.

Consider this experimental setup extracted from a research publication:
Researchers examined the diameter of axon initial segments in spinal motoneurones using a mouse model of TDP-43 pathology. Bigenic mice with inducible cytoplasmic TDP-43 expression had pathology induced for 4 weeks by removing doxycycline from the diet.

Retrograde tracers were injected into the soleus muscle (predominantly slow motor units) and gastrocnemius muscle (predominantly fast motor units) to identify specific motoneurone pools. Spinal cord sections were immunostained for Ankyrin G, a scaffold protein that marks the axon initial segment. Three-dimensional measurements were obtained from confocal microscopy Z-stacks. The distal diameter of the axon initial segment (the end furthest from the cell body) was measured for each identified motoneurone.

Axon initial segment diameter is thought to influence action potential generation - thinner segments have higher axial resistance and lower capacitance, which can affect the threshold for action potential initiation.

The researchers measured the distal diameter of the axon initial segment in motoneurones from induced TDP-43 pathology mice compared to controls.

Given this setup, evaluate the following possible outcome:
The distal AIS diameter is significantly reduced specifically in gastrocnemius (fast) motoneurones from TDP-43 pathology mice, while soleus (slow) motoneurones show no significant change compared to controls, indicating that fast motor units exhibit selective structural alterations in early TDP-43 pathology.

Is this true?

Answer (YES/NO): NO